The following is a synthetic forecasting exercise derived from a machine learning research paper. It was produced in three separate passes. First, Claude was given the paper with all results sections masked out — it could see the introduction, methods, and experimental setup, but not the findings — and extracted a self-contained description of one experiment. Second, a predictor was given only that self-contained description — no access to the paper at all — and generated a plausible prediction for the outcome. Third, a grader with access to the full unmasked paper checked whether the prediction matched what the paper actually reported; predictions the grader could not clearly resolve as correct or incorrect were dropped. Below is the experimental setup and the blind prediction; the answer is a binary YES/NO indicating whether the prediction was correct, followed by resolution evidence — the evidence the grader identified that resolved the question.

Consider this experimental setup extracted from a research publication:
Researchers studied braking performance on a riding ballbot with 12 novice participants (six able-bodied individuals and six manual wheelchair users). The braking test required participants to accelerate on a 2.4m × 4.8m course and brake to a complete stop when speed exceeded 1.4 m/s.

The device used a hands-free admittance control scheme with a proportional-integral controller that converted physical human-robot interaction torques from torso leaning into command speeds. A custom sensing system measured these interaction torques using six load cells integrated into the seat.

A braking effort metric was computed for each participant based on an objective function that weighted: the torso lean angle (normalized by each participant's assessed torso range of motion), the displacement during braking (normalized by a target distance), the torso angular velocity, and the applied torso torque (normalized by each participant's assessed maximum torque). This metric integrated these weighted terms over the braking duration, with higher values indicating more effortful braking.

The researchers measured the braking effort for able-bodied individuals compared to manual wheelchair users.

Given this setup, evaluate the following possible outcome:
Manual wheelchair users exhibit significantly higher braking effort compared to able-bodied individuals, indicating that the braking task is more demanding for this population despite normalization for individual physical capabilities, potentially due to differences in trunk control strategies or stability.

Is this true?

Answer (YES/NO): YES